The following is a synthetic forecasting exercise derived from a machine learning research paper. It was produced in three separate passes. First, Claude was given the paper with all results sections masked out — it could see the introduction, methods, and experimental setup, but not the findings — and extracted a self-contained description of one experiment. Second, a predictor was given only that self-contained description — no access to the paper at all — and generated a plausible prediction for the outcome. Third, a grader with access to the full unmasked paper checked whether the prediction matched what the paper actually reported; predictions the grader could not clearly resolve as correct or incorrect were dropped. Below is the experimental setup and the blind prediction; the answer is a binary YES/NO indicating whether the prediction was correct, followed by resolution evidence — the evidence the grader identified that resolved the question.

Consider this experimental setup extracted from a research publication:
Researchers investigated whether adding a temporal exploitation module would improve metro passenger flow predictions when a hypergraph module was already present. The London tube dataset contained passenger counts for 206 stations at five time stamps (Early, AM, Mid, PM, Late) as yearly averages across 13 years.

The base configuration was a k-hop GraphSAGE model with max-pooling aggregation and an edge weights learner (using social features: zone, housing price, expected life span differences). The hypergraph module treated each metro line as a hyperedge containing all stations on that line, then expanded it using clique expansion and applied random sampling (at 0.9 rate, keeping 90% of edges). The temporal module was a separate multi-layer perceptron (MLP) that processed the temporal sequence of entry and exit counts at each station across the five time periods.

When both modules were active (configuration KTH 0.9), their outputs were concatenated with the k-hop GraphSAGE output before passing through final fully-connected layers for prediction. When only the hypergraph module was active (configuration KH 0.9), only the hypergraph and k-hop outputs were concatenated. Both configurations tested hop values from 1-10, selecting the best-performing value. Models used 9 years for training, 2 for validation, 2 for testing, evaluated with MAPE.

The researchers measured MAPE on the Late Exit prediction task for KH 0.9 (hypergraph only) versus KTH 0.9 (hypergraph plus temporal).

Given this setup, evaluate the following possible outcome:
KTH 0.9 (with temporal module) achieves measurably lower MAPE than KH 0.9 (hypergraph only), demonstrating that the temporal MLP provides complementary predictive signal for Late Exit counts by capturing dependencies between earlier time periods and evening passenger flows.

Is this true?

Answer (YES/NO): YES